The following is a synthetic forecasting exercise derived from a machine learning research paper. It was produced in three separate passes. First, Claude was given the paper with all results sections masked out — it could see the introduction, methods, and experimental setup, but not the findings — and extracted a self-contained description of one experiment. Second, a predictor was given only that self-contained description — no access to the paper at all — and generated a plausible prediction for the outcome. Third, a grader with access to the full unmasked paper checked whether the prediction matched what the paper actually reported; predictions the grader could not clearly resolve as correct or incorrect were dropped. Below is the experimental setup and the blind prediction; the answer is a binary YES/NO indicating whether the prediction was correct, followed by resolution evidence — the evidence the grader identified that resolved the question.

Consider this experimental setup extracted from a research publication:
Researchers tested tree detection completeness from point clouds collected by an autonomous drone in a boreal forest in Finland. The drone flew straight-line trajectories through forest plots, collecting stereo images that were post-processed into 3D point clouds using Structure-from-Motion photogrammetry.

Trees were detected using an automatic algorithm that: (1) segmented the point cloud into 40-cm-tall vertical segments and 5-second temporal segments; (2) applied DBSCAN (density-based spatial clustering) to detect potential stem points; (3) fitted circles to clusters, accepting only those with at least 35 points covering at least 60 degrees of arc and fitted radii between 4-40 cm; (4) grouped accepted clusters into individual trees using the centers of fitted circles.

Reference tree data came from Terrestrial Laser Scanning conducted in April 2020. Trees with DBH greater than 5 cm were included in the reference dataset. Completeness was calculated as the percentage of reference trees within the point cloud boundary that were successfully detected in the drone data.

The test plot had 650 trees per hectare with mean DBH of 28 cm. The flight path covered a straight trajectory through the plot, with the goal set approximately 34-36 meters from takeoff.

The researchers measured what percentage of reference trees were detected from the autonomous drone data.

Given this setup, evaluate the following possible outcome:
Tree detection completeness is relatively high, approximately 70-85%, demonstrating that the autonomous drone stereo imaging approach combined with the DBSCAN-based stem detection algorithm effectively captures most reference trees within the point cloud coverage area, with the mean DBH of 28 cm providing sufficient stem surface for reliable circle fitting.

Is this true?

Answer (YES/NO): NO